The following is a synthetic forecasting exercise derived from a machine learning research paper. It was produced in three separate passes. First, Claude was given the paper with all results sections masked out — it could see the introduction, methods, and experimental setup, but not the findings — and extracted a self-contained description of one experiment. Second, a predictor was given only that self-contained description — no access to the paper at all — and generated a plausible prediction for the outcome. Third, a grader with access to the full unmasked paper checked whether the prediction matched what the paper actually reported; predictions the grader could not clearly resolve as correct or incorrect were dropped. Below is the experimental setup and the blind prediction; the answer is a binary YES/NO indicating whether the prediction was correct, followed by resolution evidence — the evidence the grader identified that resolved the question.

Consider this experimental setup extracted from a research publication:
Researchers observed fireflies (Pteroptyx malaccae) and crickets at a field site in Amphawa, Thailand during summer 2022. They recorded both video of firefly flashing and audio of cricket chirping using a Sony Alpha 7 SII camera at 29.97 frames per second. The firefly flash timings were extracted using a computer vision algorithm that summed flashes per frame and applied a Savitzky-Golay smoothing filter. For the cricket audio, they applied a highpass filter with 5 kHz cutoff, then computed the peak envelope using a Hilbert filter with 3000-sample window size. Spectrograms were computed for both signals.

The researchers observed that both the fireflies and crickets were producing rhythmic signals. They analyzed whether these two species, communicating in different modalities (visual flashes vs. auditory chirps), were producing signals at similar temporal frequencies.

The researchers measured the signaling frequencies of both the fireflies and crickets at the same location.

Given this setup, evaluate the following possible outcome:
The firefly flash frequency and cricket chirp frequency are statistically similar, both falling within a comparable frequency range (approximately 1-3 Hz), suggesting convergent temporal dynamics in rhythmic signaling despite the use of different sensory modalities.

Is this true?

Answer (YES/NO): YES